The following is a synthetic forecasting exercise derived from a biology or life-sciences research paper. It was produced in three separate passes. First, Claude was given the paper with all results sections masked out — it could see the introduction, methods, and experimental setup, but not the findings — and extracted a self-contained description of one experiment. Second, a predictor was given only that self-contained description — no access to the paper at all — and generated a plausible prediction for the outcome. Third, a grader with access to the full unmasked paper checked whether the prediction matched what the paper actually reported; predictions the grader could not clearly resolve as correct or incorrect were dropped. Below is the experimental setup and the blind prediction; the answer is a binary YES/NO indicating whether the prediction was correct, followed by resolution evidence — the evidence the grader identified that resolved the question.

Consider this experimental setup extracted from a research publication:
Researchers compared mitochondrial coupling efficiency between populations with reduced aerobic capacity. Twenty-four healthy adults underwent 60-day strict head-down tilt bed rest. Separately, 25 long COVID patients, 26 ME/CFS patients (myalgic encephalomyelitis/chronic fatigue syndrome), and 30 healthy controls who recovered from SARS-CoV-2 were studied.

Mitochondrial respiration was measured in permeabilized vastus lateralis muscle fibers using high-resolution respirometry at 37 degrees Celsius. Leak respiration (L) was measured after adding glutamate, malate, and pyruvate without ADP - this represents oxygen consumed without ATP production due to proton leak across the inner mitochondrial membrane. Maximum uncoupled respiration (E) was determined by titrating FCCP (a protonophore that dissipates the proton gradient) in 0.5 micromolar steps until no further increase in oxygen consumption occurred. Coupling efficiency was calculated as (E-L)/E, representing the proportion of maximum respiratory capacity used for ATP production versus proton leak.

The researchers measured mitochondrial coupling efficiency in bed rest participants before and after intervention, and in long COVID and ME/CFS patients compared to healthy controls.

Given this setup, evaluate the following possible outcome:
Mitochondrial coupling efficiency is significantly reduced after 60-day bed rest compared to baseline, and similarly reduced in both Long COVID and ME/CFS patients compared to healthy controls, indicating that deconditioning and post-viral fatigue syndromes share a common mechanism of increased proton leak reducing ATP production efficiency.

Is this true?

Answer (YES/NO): NO